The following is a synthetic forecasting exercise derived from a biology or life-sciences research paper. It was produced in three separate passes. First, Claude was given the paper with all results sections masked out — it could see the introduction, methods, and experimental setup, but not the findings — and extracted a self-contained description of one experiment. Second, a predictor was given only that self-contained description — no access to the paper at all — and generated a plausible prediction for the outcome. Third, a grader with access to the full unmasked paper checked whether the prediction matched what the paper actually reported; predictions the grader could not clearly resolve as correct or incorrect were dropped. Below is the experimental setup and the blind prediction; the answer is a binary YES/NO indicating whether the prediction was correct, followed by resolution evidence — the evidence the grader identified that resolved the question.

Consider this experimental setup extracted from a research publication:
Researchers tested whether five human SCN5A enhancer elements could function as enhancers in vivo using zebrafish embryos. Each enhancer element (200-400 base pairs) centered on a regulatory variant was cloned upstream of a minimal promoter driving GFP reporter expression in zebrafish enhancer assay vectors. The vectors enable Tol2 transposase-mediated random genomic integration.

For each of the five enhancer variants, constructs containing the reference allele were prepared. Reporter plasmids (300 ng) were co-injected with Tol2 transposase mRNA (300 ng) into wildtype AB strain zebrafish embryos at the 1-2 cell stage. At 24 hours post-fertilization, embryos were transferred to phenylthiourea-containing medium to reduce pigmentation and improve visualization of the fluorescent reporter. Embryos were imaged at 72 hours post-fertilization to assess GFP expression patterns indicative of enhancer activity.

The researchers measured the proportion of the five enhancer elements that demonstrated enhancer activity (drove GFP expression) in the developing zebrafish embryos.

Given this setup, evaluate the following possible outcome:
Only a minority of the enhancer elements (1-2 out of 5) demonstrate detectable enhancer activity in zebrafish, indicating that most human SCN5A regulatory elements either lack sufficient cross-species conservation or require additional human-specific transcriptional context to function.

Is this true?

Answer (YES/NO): NO